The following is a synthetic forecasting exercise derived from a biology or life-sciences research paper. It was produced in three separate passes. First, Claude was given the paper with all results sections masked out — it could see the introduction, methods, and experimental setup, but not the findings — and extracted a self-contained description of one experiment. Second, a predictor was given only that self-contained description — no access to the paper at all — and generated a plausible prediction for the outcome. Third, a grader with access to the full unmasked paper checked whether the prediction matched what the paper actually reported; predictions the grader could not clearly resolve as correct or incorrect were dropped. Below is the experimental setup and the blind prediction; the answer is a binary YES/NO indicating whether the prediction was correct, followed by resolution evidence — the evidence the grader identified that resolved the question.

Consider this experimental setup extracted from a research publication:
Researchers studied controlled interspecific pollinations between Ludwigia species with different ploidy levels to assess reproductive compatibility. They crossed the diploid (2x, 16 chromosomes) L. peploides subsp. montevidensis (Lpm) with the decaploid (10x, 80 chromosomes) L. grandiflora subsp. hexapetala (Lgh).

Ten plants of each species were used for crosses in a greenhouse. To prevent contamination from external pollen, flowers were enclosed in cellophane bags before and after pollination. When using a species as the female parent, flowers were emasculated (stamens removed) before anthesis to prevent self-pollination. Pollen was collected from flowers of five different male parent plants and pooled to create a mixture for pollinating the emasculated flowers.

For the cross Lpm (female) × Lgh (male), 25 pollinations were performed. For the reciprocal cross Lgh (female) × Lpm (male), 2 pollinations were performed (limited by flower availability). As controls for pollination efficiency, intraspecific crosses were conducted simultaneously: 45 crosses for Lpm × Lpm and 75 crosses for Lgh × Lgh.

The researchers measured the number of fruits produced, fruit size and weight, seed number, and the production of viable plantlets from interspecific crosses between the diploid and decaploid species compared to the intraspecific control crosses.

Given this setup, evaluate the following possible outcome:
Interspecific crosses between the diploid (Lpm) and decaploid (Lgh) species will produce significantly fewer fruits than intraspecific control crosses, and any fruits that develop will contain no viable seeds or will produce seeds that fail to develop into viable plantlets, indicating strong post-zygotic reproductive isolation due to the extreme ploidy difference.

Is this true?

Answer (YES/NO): NO